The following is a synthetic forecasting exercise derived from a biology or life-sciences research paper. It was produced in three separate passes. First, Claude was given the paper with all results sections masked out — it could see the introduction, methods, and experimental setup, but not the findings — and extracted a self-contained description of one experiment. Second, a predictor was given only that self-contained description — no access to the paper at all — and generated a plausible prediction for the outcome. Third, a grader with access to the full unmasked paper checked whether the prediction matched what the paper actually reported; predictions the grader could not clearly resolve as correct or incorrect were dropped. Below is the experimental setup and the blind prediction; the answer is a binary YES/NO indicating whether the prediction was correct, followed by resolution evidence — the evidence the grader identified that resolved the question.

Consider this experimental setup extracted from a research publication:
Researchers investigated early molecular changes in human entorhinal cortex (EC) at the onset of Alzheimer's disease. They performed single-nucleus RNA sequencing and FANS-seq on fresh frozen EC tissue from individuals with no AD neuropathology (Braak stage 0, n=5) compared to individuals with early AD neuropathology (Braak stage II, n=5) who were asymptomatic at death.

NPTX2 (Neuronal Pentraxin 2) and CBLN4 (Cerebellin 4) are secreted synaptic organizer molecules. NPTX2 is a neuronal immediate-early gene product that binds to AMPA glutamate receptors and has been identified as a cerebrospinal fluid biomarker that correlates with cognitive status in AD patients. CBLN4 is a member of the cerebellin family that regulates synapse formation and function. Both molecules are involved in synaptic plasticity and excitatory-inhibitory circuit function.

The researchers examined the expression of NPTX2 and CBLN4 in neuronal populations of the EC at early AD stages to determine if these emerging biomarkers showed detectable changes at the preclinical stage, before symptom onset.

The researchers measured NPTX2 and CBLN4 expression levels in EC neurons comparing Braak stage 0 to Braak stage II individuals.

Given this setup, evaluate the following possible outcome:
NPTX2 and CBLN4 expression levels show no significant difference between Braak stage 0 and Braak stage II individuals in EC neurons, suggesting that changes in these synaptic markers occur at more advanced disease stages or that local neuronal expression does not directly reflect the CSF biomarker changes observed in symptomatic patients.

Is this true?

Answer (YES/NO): NO